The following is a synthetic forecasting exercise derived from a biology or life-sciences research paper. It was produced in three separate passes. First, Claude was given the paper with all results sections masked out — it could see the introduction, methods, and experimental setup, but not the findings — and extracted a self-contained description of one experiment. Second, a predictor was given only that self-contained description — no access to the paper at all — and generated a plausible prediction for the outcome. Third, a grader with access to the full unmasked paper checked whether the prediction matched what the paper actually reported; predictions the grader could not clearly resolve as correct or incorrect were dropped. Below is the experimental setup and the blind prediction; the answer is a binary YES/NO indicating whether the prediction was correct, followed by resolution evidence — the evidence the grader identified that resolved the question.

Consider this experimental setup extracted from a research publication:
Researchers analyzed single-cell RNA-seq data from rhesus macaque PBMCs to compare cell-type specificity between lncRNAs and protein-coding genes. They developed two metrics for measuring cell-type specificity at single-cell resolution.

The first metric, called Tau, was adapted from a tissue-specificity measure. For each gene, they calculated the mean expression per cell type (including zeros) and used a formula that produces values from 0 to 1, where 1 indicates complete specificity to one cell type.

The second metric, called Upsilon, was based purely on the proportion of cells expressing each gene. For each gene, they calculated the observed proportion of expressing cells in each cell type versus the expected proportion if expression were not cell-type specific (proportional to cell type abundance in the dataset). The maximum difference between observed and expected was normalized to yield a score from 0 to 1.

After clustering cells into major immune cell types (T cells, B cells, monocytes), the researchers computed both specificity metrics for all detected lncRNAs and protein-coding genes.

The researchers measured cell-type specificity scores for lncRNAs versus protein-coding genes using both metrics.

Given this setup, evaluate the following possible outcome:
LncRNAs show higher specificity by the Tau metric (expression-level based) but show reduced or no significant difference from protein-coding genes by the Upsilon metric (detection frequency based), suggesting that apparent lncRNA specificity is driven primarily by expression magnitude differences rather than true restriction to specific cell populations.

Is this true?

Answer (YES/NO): NO